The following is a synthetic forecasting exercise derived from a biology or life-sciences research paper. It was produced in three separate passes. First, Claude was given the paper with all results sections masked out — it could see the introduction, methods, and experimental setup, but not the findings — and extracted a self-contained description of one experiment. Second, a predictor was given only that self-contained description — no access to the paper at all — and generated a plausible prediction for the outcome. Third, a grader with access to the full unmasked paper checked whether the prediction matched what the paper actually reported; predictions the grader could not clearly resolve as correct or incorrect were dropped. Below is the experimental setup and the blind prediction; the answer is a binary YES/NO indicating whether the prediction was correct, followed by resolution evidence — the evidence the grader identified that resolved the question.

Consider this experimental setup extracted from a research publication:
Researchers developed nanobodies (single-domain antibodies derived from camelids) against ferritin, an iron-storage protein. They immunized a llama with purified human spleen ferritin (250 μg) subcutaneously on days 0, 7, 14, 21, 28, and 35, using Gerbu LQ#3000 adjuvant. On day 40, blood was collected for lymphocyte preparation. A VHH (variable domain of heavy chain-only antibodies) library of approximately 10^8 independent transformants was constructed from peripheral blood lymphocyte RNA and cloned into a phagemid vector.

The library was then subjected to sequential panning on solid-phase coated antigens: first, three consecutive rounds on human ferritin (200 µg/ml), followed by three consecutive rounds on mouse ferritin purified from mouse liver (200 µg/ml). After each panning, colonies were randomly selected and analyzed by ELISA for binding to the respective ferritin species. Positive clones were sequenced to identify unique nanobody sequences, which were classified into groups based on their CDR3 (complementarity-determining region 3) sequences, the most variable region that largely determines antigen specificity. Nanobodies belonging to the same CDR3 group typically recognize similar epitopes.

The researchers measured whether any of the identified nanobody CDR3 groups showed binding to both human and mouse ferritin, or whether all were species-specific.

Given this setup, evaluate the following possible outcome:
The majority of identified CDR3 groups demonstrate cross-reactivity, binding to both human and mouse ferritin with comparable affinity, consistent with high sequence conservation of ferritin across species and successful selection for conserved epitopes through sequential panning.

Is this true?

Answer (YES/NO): NO